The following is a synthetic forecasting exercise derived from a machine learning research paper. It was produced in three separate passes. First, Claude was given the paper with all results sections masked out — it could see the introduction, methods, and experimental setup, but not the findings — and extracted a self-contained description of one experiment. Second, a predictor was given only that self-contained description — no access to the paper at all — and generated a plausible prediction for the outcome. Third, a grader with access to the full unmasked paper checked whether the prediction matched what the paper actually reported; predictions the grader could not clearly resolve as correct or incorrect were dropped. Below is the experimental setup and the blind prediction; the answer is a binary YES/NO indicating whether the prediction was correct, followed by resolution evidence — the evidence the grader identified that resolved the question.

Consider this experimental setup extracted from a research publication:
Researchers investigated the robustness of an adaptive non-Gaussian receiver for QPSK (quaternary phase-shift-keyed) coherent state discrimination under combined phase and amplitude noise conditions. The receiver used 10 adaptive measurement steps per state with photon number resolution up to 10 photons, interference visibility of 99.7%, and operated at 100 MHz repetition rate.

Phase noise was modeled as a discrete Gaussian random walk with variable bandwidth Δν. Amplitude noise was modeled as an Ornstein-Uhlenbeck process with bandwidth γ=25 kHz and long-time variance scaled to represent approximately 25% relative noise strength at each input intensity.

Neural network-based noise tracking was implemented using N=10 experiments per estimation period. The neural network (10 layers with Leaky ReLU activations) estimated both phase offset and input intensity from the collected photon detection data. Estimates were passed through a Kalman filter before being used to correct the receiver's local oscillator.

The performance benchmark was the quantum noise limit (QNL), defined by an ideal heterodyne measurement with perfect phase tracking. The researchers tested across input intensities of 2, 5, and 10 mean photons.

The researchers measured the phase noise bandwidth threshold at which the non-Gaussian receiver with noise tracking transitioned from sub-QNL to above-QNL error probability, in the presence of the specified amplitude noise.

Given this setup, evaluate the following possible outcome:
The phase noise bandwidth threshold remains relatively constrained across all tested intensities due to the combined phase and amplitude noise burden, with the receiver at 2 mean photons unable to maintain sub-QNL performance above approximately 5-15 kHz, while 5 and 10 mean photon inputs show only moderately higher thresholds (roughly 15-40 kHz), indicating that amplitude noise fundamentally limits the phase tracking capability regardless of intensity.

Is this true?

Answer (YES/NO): NO